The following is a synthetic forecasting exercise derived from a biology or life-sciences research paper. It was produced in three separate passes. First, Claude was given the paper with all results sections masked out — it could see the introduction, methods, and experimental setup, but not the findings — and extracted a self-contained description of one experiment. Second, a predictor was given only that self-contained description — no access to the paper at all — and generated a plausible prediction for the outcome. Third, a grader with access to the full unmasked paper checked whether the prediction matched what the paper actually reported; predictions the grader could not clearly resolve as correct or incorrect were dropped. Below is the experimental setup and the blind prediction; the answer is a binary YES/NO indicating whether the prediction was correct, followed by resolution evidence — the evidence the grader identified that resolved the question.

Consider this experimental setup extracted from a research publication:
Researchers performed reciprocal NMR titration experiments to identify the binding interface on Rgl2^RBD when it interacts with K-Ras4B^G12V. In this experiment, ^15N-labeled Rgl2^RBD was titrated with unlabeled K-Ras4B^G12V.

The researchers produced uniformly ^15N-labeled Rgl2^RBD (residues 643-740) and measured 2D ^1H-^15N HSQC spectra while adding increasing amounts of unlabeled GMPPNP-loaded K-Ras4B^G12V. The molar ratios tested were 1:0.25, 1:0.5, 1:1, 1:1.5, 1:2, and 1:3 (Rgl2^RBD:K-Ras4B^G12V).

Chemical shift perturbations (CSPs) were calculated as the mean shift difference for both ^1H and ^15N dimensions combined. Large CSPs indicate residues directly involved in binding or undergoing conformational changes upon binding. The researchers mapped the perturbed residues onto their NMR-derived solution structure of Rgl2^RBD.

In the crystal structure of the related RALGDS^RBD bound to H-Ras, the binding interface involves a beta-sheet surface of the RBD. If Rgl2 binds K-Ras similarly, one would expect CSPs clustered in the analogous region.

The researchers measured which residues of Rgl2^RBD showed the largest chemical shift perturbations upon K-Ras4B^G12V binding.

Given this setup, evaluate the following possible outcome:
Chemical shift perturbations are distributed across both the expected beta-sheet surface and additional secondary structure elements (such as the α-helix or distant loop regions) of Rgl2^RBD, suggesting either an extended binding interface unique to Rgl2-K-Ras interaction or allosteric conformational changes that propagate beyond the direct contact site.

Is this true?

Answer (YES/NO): YES